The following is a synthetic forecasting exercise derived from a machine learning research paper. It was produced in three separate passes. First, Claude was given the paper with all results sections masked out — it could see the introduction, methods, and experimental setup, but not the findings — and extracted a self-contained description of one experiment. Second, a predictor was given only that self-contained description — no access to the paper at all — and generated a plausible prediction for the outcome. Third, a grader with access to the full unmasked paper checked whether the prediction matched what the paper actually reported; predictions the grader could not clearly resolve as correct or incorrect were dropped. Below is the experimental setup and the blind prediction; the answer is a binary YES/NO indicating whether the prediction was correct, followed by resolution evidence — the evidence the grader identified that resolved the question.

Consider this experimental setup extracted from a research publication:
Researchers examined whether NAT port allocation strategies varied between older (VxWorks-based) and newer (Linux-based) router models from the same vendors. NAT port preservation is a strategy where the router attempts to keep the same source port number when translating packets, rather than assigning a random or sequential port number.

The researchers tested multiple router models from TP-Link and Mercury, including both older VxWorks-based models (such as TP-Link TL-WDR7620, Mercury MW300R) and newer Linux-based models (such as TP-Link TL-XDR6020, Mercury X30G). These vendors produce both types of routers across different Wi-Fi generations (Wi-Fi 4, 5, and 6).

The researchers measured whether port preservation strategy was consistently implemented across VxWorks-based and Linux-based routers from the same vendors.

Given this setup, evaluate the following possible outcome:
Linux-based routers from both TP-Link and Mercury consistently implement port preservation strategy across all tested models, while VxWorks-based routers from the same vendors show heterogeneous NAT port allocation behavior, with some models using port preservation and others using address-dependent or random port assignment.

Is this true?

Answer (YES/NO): NO